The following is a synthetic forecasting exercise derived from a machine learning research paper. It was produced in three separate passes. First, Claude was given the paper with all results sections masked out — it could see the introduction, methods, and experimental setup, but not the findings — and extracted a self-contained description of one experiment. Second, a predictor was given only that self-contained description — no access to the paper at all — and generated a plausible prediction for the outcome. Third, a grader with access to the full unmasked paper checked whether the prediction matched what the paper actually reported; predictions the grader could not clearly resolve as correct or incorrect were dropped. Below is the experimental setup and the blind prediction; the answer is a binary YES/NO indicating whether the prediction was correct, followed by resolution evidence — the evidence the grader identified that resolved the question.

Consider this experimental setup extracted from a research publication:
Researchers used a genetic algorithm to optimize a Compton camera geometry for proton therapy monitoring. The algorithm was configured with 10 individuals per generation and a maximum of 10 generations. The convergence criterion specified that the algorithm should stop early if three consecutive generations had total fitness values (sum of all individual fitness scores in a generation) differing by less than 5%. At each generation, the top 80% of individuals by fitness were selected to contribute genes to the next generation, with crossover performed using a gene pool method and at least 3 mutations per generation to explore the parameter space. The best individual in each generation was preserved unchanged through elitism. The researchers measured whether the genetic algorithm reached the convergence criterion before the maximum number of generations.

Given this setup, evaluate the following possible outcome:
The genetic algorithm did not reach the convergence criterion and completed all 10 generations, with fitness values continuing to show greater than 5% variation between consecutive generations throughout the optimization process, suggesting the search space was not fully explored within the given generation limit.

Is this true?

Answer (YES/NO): NO